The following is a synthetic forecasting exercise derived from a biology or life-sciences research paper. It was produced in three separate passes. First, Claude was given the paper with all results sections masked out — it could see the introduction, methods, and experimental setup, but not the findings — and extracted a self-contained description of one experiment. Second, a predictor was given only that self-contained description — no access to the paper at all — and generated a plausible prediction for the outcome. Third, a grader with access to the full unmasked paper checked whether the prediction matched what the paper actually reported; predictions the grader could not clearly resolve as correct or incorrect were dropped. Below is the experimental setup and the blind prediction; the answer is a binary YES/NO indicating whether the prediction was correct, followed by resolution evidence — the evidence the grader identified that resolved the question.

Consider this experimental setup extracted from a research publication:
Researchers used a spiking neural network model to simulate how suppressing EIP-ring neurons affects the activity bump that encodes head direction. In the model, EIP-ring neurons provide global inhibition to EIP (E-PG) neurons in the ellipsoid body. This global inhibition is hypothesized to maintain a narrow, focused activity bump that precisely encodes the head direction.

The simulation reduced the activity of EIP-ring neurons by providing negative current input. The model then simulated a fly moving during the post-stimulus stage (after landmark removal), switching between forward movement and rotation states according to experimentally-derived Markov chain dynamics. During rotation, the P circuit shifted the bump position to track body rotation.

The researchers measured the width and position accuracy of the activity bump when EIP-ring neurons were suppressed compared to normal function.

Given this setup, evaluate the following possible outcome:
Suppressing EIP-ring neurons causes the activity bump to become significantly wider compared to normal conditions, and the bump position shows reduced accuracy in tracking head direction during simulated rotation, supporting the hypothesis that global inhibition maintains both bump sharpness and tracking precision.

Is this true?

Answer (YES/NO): YES